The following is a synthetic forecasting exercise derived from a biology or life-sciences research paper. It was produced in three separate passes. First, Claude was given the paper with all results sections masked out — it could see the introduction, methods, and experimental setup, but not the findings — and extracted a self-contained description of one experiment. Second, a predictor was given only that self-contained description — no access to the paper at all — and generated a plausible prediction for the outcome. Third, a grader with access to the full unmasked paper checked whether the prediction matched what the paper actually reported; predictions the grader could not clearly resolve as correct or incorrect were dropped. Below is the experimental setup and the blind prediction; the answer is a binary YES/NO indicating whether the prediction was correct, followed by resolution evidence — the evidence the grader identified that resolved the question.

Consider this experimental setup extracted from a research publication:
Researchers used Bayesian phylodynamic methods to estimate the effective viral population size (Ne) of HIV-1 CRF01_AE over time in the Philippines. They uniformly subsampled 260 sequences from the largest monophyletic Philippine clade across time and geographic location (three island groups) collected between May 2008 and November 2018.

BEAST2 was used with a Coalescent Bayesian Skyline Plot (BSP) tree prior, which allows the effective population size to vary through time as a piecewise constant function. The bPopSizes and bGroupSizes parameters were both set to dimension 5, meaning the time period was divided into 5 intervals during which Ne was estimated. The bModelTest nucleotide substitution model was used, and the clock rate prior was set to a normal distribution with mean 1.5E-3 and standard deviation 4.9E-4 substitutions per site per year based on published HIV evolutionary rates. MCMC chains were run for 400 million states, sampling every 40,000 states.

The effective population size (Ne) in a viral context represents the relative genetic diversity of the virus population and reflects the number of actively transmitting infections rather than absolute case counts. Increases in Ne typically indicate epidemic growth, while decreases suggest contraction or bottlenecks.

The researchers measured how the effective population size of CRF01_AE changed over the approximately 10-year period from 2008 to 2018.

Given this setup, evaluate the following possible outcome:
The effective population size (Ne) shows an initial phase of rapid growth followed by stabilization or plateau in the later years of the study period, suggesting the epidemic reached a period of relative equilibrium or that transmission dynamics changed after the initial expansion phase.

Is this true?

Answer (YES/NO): YES